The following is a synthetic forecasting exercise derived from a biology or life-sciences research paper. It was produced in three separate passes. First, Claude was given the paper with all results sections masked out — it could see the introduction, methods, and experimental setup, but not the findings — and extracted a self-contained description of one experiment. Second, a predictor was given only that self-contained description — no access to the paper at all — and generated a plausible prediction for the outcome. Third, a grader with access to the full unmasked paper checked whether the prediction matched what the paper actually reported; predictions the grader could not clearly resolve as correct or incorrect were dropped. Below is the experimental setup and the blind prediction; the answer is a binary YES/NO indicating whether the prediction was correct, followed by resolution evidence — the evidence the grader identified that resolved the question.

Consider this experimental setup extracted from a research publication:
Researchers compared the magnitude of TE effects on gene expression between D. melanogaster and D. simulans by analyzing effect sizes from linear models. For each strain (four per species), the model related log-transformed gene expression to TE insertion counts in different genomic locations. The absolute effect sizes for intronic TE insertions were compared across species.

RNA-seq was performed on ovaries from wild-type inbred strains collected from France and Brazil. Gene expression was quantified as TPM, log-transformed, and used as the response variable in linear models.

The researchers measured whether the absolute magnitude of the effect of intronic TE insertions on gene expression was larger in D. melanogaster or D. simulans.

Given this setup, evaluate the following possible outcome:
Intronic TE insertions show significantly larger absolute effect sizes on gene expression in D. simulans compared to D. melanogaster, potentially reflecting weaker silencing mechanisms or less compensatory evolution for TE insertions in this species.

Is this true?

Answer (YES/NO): YES